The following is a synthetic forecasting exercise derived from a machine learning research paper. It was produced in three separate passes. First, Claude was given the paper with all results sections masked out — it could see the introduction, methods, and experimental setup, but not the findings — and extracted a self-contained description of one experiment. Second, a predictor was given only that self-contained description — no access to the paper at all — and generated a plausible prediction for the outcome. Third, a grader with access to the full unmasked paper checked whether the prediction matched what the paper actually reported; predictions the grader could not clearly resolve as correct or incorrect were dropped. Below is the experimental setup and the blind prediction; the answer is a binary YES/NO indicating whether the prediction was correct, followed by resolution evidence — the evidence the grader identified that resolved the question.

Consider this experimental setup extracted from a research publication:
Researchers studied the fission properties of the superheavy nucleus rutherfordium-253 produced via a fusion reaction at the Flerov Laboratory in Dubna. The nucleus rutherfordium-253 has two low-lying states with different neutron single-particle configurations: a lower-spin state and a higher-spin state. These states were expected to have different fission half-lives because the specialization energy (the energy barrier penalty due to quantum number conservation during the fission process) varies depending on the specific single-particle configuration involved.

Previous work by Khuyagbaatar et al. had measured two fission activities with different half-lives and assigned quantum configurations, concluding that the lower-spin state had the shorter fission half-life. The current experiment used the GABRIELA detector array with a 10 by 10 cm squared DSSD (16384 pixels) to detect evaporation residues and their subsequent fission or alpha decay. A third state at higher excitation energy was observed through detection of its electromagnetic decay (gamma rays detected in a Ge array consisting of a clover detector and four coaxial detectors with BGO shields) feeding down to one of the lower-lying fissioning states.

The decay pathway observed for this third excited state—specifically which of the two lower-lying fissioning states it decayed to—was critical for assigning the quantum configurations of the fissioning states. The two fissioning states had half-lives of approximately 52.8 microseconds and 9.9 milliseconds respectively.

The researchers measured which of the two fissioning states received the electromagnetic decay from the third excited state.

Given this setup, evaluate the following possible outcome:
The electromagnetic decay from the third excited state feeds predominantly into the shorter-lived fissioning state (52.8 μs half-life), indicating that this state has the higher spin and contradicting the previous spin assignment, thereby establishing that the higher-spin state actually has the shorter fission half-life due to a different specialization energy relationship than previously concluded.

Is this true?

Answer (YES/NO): YES